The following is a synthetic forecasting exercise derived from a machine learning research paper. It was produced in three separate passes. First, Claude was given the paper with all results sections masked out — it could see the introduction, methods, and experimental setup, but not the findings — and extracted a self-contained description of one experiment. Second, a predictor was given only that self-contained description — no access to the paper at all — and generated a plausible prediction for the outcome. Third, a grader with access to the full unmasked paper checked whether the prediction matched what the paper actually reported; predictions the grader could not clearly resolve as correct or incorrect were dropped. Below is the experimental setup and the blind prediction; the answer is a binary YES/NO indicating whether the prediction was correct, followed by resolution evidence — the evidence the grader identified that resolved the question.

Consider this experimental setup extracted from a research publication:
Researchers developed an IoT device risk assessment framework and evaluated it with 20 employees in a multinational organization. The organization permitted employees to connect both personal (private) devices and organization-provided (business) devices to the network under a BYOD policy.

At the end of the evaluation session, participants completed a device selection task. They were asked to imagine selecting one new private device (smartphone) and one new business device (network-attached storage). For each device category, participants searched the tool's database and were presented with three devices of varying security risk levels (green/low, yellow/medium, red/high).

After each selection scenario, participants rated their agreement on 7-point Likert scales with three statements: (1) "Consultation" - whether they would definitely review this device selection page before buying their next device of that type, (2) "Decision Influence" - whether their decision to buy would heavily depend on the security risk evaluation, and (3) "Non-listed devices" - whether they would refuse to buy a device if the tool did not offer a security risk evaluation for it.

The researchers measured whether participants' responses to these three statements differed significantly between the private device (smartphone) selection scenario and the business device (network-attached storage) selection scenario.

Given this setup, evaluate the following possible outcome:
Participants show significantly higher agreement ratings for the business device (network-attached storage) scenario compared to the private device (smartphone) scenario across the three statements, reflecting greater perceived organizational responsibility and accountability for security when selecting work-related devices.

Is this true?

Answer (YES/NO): YES